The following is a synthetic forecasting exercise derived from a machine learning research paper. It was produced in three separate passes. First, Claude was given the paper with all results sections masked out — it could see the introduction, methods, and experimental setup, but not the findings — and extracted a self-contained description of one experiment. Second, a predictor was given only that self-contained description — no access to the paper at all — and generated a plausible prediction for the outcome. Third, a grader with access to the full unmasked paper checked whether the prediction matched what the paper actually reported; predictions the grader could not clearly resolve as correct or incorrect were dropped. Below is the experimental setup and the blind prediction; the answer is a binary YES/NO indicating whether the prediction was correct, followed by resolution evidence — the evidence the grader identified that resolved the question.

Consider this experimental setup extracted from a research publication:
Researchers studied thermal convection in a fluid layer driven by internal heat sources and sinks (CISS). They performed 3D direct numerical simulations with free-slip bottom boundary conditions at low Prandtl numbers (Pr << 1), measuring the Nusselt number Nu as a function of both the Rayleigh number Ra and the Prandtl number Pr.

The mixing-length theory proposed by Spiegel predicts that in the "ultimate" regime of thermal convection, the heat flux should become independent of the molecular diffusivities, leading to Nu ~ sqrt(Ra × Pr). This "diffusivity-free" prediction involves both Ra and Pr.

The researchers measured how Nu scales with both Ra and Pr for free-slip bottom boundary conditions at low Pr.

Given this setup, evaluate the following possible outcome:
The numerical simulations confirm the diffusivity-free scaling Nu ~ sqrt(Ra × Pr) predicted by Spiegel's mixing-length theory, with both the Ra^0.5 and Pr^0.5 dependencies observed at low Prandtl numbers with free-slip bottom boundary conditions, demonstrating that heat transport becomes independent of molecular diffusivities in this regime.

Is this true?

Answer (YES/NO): YES